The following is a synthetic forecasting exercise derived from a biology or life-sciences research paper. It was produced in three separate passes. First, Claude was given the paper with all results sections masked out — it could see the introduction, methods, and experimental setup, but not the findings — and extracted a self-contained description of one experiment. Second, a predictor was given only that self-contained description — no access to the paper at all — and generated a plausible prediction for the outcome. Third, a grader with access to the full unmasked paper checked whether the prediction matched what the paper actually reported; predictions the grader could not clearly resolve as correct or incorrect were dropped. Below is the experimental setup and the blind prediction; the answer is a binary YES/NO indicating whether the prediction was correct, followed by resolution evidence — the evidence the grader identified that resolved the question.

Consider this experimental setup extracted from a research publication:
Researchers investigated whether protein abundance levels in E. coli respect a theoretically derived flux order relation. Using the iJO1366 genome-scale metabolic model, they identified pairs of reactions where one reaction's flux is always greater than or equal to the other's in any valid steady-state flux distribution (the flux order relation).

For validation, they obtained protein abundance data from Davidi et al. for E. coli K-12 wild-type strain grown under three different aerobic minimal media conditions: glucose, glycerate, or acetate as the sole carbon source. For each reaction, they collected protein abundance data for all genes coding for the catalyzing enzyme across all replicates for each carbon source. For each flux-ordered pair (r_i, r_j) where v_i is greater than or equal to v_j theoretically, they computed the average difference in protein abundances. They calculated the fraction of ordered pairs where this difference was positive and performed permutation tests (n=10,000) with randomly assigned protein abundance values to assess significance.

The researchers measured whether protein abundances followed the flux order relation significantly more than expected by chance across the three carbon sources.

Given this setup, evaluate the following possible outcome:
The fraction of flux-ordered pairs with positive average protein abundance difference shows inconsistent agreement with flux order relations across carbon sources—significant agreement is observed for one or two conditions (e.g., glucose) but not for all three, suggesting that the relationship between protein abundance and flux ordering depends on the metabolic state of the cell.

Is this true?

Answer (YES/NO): NO